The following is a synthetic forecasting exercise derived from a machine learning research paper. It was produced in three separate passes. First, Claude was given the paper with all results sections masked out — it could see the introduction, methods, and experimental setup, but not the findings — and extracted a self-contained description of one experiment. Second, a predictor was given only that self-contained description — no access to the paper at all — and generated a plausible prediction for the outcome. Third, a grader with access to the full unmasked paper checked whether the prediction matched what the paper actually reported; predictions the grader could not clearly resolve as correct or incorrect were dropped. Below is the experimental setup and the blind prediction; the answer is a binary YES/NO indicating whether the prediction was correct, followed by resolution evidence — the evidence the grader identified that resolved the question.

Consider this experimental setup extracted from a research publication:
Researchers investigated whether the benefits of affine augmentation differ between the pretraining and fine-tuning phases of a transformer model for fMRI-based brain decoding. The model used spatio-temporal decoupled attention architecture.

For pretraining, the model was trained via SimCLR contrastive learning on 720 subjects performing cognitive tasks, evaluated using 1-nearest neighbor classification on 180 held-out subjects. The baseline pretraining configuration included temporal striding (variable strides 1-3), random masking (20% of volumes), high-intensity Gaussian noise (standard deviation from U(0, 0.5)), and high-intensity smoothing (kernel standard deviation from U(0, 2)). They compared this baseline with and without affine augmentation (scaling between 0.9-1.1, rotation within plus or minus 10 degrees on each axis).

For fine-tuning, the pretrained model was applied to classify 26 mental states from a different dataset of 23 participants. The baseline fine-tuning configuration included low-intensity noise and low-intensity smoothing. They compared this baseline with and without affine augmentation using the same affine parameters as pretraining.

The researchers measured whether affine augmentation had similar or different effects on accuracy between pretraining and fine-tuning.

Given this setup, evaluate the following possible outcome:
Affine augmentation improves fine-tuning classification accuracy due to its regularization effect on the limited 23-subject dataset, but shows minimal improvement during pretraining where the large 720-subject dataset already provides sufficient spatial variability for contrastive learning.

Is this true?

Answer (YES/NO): NO